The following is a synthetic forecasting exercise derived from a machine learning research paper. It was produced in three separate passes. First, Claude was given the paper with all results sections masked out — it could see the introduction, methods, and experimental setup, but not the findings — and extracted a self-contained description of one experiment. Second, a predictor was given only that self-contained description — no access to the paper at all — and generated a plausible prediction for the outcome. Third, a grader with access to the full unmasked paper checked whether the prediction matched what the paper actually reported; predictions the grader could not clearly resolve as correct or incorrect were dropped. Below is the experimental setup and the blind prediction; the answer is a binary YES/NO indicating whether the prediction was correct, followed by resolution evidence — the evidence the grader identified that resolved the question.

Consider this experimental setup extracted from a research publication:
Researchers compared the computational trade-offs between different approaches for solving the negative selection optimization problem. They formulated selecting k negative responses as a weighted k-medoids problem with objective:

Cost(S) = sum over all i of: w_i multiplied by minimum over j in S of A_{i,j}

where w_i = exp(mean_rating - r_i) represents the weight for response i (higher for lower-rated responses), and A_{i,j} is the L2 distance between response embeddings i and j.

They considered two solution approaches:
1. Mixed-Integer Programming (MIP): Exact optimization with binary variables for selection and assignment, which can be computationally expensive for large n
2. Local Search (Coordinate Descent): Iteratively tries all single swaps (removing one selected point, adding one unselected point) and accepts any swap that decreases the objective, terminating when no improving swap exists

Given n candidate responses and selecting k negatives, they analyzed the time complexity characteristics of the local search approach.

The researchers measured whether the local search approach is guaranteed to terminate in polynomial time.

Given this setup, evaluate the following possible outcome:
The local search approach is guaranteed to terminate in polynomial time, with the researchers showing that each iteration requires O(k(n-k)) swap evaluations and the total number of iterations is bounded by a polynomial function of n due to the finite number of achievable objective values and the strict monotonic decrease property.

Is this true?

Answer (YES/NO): YES